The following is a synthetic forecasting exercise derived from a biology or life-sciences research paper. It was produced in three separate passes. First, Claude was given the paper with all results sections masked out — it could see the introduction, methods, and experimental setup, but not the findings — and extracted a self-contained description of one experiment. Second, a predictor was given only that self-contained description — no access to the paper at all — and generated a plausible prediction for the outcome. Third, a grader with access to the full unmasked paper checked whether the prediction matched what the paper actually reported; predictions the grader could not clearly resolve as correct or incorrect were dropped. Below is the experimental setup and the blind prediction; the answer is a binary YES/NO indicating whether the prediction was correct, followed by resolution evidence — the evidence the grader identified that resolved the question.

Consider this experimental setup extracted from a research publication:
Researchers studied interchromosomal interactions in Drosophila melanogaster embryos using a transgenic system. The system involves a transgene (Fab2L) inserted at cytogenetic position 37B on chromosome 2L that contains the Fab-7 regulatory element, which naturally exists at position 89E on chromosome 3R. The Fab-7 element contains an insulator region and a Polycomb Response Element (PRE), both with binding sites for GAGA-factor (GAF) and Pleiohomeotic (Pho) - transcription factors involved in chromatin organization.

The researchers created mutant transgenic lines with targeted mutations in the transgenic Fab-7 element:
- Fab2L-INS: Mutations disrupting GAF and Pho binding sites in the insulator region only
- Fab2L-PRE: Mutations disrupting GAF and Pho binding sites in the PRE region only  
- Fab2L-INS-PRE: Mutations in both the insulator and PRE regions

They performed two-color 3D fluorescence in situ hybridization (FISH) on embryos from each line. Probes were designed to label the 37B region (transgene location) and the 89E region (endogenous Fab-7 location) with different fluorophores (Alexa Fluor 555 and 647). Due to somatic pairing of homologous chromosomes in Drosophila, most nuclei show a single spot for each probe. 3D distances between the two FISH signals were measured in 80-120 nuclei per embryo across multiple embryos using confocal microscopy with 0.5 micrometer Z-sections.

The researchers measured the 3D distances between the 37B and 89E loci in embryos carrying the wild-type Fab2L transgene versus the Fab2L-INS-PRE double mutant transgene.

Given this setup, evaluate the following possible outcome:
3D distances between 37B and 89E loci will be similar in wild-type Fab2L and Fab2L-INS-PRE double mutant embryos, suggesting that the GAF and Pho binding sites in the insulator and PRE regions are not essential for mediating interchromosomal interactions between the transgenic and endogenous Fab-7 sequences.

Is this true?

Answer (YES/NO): NO